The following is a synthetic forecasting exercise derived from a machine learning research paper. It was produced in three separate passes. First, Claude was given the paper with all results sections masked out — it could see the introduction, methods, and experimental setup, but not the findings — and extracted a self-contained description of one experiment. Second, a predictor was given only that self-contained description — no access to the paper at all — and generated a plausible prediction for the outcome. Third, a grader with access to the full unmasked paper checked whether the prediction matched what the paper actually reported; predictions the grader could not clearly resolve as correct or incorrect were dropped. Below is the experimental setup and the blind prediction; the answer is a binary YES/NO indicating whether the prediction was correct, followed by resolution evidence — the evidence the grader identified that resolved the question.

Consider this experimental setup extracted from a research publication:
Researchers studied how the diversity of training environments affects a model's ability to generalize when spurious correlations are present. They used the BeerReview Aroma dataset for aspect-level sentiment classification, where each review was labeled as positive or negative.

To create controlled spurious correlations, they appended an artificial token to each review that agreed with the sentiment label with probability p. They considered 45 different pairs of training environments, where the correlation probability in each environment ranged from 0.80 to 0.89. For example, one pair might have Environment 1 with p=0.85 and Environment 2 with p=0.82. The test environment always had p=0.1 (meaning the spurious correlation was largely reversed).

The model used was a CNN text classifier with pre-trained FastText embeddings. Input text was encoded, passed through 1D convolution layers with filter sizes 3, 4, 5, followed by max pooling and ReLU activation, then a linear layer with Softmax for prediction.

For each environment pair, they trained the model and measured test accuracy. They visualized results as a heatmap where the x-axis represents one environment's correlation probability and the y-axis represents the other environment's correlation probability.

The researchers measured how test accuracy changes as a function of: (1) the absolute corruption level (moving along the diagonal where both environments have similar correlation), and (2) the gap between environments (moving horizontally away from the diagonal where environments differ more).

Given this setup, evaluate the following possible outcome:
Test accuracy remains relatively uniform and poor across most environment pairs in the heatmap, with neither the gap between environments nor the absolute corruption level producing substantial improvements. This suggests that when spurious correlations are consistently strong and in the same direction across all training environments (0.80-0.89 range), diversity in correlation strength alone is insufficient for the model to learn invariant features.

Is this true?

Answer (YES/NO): NO